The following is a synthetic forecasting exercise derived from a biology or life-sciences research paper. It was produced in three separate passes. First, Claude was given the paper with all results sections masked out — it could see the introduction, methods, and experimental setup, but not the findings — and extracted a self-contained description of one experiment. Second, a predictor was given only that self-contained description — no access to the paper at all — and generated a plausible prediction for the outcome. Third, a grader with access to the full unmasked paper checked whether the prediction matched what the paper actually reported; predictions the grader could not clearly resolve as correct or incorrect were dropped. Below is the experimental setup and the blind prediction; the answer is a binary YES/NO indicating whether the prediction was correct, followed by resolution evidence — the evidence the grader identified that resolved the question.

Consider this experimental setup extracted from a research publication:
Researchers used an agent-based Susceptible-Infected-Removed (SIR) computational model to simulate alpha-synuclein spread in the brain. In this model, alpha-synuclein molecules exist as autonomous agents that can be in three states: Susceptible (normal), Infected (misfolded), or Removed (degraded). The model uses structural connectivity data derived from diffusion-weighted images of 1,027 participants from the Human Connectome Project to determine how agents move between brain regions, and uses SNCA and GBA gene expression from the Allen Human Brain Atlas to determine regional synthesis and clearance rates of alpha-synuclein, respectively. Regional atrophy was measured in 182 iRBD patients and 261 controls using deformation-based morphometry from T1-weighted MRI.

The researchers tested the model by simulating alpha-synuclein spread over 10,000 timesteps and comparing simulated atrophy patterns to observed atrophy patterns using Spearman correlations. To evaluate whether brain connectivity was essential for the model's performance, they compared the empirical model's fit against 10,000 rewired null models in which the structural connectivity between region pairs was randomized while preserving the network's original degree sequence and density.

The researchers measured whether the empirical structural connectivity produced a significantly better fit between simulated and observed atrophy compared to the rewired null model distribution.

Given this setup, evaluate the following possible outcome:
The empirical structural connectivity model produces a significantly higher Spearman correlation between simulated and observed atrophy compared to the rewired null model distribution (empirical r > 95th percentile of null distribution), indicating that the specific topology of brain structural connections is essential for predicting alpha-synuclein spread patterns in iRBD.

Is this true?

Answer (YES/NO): YES